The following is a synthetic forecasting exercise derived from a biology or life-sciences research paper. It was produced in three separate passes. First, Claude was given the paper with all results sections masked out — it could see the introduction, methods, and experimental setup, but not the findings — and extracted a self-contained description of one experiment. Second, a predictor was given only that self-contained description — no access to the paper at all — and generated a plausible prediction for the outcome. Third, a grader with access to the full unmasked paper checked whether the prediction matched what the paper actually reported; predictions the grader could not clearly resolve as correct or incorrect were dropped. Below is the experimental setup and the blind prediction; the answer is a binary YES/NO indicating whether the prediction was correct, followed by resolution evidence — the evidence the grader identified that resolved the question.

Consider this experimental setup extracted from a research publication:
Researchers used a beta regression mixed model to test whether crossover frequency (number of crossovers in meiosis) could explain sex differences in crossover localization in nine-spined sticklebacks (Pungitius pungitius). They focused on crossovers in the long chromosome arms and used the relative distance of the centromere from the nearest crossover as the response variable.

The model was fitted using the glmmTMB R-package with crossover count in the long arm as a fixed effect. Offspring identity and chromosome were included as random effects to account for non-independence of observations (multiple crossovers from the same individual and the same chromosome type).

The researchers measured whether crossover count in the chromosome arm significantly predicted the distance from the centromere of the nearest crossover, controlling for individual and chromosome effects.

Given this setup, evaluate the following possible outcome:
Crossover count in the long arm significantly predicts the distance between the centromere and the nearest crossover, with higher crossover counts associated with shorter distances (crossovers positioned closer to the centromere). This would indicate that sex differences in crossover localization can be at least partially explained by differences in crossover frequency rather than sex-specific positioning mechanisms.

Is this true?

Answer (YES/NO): YES